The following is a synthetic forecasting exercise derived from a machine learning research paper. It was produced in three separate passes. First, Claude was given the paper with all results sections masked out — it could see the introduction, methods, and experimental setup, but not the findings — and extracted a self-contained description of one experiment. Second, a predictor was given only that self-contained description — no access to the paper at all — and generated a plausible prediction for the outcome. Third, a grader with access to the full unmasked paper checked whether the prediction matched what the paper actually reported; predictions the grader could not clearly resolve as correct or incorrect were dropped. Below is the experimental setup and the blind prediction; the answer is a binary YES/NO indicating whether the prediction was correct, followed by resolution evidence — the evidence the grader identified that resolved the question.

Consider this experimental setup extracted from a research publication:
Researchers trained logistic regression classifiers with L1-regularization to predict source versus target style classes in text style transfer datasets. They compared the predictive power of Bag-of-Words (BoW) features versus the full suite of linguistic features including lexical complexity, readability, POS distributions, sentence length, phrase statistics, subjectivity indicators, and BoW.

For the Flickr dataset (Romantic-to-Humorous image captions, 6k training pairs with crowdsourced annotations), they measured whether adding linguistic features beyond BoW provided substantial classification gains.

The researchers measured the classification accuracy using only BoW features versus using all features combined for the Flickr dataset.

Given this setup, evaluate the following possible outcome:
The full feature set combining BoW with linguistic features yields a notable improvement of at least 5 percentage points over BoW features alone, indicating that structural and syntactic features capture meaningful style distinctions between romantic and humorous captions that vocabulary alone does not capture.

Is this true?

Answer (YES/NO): NO